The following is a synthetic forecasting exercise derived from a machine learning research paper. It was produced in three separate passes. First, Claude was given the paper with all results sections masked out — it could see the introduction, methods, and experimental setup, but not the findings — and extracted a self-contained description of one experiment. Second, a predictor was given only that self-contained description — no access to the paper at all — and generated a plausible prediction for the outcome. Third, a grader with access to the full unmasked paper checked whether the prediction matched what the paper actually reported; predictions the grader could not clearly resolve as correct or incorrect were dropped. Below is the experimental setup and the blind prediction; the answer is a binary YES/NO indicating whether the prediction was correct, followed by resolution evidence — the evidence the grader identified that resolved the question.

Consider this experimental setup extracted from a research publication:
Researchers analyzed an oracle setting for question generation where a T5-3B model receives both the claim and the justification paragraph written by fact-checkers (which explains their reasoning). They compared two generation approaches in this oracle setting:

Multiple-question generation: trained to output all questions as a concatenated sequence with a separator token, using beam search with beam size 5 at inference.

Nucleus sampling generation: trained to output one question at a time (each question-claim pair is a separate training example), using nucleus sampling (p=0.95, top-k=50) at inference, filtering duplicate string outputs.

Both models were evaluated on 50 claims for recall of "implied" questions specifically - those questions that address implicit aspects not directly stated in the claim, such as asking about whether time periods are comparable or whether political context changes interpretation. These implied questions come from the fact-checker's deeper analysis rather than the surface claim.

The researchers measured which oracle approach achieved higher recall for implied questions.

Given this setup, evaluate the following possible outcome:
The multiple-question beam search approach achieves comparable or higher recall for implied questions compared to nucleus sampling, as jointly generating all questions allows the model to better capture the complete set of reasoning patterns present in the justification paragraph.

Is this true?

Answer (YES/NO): YES